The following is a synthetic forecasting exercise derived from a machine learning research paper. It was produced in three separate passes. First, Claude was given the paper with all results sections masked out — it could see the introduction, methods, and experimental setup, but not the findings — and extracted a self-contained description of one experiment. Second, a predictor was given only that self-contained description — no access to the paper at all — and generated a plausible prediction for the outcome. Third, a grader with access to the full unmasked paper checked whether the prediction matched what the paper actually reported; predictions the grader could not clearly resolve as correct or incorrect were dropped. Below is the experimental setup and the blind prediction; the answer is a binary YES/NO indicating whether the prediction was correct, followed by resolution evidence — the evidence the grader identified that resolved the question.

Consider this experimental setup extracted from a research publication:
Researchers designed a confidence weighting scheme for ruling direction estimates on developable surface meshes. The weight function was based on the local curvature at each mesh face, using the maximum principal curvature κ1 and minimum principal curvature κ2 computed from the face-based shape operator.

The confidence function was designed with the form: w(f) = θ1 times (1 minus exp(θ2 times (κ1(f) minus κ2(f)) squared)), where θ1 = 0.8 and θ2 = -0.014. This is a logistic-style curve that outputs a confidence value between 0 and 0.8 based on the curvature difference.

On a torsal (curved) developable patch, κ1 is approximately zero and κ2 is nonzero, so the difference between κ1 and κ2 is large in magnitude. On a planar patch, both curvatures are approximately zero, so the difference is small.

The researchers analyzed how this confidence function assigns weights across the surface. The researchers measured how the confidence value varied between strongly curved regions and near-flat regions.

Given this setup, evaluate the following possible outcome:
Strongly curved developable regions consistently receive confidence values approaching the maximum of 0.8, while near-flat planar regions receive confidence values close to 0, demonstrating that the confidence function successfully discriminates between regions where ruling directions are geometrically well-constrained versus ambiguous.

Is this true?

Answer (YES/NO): YES